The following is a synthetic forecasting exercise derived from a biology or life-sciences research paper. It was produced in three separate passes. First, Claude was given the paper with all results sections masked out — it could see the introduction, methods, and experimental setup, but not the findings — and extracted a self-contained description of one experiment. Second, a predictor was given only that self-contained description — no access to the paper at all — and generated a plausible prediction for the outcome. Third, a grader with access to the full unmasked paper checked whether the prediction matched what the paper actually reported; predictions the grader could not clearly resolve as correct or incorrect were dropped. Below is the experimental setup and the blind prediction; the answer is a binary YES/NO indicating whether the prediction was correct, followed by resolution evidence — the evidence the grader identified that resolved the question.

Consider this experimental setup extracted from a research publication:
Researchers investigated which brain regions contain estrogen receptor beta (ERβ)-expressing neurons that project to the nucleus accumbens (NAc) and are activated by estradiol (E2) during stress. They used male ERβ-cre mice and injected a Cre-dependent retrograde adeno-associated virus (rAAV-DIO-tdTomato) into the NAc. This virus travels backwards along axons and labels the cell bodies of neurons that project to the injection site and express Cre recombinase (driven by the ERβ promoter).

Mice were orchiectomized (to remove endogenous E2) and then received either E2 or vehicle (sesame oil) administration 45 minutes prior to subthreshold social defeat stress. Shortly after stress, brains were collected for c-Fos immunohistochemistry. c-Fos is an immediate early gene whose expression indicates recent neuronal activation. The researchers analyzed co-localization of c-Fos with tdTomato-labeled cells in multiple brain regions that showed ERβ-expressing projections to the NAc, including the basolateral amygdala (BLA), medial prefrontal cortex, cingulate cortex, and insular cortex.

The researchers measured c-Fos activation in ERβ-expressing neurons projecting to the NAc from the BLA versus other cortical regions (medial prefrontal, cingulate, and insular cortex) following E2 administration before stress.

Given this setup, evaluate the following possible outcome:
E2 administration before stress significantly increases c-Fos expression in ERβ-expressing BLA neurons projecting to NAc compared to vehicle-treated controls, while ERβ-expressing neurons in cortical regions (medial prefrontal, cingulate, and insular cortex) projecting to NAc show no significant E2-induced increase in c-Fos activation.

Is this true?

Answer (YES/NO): YES